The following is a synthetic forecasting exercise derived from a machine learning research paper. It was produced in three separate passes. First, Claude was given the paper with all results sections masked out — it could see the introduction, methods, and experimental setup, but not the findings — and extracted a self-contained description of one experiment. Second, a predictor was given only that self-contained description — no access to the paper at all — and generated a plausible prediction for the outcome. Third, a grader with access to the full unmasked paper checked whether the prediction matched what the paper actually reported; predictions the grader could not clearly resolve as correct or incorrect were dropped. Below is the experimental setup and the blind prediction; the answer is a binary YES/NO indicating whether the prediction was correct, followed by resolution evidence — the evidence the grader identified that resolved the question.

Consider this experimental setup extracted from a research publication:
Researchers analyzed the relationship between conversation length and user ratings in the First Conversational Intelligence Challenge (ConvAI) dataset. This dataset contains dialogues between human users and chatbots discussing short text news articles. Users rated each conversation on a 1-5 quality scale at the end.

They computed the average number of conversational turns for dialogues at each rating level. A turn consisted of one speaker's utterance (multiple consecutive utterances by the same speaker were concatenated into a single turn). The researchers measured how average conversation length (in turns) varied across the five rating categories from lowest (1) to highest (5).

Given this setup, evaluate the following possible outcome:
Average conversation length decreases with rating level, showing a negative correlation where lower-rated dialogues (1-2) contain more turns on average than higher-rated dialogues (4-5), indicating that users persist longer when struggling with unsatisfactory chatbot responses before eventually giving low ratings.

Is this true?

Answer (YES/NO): NO